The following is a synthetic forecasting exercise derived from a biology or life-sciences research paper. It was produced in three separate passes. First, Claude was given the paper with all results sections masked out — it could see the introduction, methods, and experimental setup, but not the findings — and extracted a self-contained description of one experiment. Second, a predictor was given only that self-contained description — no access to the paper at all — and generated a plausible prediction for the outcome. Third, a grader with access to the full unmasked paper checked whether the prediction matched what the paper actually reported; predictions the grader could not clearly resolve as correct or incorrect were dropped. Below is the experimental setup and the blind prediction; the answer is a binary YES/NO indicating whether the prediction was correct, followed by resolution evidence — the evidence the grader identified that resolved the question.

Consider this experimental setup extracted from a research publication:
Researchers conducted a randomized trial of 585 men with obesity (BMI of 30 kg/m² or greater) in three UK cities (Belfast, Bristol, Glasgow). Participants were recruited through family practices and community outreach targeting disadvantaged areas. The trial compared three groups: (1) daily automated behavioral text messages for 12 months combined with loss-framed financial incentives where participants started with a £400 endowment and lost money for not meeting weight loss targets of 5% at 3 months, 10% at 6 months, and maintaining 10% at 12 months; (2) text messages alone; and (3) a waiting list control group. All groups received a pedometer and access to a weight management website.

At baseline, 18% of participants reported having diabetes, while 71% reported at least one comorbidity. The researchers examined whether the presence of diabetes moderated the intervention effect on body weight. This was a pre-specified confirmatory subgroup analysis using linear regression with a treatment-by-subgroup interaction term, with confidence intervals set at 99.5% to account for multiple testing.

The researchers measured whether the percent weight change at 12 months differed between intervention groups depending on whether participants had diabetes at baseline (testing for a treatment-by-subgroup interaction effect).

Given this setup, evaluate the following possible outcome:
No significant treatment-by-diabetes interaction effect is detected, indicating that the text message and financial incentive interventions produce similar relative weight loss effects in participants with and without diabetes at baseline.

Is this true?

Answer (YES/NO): YES